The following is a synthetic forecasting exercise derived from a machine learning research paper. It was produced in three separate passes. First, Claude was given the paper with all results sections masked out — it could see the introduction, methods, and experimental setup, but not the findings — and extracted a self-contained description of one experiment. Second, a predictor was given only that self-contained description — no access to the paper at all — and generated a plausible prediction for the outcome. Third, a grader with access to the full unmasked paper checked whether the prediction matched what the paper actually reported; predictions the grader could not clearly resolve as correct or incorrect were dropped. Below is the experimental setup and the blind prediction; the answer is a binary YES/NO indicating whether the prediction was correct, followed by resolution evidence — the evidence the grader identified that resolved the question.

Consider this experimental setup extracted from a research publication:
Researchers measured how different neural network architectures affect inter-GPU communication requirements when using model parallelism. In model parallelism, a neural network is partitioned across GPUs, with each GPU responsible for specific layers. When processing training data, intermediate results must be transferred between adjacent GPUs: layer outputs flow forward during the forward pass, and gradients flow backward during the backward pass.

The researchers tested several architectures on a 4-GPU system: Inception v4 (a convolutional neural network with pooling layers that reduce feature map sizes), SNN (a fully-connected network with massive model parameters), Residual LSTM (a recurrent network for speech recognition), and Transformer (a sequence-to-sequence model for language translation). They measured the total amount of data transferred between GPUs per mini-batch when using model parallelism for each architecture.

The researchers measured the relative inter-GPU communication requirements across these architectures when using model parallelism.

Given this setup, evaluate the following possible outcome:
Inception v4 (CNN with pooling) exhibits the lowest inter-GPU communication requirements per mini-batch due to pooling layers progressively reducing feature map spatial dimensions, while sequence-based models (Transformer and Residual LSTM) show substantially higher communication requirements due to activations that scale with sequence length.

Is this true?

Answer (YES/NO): NO